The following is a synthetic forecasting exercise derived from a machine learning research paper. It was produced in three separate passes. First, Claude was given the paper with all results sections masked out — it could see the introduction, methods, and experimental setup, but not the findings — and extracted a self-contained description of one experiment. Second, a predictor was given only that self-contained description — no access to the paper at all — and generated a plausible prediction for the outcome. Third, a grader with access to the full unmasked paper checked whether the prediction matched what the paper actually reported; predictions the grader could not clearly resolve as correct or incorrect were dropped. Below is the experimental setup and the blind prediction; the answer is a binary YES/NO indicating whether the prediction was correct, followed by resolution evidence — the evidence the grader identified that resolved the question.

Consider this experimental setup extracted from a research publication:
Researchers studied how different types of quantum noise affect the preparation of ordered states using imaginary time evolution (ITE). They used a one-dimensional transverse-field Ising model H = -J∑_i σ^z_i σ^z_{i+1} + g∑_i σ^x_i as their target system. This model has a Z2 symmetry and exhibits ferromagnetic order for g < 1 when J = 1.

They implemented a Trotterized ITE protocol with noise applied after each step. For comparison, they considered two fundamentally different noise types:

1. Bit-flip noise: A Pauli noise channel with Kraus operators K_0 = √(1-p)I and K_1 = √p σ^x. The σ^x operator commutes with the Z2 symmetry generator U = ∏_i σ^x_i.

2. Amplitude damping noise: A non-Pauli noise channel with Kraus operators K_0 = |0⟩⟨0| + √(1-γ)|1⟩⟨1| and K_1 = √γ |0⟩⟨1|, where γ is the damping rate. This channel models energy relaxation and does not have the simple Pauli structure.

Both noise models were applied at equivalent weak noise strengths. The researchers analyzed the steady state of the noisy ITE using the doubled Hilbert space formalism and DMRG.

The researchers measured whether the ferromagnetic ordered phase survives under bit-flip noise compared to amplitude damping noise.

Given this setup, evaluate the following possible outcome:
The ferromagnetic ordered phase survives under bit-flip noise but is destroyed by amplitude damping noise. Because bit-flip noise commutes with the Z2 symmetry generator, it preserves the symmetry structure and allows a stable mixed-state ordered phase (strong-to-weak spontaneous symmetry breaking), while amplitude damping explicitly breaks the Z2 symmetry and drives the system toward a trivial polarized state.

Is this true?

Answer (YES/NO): YES